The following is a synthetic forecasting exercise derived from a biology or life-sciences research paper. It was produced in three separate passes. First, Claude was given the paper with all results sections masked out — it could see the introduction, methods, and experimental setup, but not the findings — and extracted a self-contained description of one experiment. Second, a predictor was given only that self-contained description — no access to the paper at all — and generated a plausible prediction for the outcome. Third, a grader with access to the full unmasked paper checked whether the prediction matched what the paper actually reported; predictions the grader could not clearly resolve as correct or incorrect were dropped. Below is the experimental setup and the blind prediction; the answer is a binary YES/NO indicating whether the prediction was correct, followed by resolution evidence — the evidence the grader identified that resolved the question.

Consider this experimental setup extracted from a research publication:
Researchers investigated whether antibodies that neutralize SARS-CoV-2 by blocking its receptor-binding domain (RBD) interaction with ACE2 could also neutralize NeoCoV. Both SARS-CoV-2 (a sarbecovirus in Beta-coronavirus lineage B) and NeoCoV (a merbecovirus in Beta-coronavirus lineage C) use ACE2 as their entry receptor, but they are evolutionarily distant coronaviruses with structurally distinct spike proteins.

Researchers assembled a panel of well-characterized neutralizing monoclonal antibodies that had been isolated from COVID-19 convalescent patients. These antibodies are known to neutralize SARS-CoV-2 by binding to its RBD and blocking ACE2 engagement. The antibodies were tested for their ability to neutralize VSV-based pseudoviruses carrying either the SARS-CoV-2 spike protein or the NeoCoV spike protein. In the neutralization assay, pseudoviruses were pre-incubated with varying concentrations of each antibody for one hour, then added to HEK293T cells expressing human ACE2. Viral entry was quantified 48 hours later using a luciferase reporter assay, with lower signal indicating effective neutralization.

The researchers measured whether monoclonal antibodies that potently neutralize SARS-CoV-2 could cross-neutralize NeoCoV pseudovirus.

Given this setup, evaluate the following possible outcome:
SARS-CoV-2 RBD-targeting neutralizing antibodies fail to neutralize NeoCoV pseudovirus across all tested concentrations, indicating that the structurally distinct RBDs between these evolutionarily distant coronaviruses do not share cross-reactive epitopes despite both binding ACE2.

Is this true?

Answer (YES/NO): YES